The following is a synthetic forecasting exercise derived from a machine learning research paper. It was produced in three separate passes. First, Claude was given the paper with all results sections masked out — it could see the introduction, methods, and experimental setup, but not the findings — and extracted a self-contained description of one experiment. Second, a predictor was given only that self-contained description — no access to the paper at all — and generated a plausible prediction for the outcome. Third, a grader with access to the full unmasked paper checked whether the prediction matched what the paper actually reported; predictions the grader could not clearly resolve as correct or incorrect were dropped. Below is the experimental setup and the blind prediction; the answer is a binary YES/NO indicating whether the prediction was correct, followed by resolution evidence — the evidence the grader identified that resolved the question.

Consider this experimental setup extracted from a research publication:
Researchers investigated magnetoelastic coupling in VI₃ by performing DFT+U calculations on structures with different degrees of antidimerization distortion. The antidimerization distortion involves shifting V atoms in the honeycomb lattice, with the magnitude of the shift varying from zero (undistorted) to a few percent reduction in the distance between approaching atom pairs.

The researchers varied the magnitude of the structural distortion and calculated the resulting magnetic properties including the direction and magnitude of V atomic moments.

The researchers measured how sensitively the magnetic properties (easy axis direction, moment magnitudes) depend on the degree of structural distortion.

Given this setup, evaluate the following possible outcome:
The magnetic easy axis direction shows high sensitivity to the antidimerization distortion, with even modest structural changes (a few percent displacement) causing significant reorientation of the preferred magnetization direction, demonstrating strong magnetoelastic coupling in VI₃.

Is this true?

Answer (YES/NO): YES